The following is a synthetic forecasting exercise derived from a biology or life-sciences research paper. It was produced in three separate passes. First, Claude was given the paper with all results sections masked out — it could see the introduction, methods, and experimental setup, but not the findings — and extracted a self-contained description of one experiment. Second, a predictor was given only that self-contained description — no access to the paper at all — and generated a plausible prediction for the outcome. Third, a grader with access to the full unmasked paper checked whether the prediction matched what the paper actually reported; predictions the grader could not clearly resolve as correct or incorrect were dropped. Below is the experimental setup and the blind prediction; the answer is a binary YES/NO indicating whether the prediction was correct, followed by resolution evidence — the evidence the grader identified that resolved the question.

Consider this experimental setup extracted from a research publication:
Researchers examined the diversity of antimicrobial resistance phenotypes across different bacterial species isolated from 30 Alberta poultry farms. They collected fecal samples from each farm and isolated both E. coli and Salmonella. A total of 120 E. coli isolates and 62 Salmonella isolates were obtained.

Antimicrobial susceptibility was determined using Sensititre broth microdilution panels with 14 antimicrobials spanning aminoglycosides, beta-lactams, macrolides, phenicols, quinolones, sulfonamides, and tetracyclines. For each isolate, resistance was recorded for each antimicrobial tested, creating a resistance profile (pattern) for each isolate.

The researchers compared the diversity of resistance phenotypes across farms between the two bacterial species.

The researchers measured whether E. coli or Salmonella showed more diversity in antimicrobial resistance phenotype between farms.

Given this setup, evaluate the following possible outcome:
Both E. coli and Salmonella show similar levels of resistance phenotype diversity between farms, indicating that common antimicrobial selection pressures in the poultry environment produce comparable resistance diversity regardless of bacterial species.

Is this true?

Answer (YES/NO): NO